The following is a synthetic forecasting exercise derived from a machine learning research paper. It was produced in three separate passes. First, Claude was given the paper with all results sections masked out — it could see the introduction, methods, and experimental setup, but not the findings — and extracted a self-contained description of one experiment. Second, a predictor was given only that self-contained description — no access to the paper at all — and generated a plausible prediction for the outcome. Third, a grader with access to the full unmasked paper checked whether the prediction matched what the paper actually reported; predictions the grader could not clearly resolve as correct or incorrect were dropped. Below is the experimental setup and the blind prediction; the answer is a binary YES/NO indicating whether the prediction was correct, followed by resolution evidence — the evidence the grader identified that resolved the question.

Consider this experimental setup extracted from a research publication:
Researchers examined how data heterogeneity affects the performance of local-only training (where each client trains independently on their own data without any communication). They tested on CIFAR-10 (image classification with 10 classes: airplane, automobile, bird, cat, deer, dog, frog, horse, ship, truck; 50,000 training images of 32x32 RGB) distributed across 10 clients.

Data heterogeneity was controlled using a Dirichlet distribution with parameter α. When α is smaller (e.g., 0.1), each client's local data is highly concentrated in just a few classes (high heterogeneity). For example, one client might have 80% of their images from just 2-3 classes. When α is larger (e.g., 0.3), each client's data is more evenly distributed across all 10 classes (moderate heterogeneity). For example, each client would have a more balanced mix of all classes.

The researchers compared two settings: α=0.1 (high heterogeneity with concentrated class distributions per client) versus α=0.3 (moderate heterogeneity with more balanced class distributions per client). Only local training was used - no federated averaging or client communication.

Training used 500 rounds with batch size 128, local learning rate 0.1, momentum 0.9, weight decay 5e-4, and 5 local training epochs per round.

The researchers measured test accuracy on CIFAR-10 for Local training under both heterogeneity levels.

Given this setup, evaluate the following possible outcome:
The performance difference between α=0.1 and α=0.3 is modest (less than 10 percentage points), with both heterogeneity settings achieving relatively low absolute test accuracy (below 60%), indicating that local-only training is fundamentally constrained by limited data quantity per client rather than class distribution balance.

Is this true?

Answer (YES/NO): NO